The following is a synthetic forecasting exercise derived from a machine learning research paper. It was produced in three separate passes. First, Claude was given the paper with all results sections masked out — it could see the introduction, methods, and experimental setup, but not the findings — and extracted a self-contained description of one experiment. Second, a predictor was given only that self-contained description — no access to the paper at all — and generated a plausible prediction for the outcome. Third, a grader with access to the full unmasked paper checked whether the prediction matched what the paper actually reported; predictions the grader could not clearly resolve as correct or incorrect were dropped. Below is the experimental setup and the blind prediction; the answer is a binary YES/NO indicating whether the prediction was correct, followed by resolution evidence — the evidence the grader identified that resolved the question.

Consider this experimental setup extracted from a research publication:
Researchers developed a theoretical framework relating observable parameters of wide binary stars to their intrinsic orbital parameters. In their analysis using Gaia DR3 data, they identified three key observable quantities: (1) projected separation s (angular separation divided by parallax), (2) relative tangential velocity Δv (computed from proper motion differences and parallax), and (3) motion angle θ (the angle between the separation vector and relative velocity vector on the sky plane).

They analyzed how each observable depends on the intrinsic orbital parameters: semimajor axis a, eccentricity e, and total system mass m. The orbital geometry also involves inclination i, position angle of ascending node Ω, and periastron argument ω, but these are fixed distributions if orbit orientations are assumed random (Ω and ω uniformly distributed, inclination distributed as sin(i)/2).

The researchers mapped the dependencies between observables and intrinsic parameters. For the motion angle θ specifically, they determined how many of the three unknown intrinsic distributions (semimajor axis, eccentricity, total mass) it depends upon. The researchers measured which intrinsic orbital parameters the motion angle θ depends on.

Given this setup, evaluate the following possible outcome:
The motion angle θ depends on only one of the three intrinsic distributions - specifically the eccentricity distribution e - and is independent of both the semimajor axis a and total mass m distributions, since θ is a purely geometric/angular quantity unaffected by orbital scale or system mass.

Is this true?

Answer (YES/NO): YES